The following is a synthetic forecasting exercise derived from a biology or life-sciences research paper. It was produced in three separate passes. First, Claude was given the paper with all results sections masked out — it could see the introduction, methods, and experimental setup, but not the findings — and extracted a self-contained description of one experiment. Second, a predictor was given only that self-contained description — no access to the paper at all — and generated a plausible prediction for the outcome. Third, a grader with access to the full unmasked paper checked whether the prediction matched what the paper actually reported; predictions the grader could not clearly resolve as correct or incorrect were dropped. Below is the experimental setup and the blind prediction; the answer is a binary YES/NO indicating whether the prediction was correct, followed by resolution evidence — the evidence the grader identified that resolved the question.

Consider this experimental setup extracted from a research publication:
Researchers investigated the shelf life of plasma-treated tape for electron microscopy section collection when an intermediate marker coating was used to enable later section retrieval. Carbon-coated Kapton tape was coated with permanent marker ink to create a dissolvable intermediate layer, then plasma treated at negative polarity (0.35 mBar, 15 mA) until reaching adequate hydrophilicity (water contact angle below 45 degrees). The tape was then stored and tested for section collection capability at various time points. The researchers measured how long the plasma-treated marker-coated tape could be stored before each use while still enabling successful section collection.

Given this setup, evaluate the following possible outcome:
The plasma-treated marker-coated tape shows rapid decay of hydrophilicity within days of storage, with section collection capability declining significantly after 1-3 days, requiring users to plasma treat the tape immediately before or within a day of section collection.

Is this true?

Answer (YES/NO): NO